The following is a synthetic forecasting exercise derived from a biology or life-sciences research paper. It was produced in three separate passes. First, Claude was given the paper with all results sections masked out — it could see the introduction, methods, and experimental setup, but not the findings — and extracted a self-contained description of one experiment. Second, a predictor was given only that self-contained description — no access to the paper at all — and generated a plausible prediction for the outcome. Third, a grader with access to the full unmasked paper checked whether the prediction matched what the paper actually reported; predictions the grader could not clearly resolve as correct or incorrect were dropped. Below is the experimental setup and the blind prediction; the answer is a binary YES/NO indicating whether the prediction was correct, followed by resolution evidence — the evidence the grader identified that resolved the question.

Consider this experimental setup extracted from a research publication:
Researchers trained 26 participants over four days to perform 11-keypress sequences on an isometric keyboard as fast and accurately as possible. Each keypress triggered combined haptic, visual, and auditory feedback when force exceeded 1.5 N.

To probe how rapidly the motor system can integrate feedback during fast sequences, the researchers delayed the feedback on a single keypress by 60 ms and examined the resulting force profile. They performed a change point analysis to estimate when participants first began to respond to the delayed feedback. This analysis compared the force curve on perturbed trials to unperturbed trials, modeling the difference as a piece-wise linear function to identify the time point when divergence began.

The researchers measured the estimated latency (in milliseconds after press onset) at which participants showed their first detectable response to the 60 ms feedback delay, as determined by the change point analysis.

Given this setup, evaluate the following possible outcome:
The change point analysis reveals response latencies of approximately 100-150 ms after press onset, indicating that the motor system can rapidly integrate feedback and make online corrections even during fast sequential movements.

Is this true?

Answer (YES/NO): YES